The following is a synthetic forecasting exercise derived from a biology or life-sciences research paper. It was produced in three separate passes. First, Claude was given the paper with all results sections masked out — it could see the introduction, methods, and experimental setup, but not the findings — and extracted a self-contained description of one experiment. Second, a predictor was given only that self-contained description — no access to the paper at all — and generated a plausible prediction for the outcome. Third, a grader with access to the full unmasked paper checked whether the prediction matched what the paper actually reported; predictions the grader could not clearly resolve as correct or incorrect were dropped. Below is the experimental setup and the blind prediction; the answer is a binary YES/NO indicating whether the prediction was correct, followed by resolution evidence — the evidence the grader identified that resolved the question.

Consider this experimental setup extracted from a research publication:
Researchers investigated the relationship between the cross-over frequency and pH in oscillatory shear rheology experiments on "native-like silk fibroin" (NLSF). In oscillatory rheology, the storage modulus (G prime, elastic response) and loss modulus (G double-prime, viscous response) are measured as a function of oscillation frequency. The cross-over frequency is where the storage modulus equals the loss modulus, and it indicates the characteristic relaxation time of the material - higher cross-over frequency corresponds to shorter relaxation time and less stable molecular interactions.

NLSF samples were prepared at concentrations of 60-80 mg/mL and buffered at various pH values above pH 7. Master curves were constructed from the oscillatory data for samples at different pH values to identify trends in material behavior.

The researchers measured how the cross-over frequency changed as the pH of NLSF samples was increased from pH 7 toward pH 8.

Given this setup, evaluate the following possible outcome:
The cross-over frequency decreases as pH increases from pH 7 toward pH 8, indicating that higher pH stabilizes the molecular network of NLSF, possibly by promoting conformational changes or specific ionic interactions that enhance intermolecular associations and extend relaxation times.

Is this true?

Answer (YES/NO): NO